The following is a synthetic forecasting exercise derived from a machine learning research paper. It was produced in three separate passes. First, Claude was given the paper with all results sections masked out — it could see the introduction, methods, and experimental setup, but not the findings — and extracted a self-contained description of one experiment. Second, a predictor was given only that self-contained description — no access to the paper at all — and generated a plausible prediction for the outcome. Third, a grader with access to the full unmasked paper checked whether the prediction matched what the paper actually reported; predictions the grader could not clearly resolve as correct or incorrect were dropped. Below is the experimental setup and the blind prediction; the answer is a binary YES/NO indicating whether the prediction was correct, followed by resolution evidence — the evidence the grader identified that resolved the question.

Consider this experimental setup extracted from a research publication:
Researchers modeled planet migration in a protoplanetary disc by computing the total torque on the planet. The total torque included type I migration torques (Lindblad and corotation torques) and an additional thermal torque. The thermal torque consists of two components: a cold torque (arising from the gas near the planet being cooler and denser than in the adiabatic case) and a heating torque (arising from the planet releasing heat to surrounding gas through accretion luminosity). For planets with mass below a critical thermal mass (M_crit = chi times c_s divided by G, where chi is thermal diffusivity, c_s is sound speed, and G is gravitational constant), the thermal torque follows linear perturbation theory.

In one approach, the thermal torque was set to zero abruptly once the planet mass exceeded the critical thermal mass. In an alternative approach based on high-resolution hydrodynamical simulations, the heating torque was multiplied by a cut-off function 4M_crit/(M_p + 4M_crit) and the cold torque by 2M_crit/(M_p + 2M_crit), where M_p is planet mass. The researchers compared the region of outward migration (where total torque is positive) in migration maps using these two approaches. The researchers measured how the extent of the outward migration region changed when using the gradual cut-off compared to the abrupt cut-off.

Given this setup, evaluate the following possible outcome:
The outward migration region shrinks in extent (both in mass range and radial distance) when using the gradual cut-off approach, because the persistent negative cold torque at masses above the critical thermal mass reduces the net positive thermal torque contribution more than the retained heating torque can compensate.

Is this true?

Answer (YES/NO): NO